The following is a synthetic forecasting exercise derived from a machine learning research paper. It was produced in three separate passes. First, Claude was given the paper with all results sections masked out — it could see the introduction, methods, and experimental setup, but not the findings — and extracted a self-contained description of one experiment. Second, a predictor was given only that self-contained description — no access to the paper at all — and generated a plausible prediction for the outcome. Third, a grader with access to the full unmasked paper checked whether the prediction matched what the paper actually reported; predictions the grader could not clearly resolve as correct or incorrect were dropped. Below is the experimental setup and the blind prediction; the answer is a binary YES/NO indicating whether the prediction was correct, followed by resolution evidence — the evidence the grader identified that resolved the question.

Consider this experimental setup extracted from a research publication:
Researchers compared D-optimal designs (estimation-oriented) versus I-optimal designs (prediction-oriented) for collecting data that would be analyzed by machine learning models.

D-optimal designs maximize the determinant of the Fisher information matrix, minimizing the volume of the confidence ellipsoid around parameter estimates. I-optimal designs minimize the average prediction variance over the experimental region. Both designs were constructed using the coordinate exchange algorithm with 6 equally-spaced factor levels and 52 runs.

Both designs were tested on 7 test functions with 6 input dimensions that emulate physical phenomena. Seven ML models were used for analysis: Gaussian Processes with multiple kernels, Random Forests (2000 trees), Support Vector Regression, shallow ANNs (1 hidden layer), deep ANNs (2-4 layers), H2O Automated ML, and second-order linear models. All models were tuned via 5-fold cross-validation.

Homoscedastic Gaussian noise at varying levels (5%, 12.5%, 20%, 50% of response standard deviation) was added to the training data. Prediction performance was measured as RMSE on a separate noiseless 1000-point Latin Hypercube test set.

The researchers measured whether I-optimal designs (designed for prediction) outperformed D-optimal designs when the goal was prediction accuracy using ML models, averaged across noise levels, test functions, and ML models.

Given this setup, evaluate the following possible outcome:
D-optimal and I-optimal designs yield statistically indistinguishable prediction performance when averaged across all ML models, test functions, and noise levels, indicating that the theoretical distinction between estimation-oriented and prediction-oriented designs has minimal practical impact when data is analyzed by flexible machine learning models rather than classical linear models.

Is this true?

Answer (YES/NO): NO